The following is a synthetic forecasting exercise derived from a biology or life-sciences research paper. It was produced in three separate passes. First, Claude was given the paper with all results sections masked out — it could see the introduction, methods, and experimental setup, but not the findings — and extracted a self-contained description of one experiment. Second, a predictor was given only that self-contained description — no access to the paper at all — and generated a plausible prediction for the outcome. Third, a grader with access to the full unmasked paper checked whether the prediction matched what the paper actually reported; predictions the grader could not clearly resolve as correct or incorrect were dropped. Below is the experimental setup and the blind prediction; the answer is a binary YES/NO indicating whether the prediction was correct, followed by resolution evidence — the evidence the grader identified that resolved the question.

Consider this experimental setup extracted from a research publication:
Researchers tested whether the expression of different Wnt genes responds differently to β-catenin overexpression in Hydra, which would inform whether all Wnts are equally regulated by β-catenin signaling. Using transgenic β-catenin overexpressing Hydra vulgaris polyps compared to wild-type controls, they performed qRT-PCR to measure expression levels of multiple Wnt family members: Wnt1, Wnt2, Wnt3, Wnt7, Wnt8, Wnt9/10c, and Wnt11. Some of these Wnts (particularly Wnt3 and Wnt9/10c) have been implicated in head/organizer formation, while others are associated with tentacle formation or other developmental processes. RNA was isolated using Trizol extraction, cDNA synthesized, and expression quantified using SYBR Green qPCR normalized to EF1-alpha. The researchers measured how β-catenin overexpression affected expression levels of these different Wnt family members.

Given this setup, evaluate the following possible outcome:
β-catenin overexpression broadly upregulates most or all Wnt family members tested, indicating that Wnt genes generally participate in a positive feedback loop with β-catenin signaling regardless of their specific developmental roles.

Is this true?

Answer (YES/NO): NO